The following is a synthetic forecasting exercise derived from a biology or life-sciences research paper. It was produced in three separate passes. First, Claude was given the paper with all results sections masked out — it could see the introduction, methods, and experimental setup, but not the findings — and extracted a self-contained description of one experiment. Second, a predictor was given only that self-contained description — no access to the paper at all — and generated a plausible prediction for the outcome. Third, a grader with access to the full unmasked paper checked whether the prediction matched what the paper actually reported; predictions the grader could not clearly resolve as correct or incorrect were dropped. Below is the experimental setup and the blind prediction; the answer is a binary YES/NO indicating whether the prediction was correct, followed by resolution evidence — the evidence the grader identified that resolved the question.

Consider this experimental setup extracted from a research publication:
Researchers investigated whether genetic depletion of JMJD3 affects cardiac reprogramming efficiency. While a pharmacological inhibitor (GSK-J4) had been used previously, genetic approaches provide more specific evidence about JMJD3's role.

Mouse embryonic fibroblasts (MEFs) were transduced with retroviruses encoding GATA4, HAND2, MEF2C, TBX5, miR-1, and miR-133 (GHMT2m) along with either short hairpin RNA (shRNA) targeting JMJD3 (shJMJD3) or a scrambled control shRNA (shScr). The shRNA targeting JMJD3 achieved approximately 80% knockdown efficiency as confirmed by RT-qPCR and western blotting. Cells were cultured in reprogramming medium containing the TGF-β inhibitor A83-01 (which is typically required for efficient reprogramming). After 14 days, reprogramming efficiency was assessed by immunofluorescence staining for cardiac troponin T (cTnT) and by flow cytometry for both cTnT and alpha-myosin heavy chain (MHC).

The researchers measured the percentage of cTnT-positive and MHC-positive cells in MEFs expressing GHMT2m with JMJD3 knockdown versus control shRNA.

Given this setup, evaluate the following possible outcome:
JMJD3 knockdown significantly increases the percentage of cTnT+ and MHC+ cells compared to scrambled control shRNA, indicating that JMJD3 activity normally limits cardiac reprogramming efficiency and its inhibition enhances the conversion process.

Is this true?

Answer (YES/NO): NO